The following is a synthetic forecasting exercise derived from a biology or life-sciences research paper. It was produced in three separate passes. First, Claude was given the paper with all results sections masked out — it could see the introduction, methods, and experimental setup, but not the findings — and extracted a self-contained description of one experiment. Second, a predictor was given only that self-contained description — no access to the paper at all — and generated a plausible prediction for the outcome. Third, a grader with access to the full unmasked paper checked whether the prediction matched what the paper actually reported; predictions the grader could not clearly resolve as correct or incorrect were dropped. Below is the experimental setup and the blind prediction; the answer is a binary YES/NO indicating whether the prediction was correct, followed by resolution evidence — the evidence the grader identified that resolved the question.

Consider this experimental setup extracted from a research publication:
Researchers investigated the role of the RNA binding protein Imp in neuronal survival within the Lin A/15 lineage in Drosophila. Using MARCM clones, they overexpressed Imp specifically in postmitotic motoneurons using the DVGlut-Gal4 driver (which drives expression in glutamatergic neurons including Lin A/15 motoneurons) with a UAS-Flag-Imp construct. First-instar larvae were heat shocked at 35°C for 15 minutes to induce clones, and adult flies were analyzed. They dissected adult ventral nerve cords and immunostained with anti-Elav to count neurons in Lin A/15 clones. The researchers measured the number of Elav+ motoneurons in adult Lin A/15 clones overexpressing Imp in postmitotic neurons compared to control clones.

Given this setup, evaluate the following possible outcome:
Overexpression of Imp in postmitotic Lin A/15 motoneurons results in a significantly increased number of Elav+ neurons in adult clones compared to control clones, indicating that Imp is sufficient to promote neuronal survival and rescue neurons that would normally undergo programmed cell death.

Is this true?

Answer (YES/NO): YES